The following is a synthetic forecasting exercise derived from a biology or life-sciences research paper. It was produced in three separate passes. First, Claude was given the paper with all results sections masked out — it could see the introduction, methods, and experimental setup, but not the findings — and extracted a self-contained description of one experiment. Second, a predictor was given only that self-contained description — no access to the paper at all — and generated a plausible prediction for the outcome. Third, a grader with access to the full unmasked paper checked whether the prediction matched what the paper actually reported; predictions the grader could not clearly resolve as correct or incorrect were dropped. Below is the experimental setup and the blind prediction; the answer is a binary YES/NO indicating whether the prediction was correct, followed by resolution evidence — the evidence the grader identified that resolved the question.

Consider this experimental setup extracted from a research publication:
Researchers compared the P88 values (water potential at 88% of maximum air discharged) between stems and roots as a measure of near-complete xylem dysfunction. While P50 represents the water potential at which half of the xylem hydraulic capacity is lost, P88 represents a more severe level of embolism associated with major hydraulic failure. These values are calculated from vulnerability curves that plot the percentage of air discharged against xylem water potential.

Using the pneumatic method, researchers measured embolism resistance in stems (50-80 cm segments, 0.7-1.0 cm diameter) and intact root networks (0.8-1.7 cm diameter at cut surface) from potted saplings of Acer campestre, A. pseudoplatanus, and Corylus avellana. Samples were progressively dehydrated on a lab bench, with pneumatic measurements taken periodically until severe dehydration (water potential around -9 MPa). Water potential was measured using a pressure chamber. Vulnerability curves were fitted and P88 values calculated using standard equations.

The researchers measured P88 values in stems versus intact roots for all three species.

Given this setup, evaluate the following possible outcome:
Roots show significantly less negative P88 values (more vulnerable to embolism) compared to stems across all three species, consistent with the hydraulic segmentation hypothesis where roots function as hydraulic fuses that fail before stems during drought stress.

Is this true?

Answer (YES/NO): NO